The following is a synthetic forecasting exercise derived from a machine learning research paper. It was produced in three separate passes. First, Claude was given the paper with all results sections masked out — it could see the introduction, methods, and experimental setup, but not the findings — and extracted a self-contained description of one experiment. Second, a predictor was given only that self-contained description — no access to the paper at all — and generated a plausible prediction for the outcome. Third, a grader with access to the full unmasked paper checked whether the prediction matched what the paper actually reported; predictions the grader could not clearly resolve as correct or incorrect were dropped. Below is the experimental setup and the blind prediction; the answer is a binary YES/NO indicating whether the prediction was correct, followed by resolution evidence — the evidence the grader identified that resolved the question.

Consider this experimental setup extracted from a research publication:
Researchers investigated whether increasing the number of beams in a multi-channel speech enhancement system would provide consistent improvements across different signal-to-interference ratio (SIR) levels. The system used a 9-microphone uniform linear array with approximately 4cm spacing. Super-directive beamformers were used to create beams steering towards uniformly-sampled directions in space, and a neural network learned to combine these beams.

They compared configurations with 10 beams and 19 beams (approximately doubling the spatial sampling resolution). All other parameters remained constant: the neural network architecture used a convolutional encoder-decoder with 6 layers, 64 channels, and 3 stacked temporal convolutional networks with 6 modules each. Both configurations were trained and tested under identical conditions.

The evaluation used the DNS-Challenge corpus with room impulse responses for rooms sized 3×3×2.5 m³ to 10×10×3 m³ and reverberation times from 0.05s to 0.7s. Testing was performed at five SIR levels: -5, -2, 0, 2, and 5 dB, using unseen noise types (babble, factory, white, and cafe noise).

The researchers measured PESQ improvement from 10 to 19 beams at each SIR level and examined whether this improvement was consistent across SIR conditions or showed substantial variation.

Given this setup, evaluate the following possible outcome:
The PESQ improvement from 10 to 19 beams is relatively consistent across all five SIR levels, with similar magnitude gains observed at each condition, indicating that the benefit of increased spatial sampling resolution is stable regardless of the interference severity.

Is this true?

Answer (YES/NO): YES